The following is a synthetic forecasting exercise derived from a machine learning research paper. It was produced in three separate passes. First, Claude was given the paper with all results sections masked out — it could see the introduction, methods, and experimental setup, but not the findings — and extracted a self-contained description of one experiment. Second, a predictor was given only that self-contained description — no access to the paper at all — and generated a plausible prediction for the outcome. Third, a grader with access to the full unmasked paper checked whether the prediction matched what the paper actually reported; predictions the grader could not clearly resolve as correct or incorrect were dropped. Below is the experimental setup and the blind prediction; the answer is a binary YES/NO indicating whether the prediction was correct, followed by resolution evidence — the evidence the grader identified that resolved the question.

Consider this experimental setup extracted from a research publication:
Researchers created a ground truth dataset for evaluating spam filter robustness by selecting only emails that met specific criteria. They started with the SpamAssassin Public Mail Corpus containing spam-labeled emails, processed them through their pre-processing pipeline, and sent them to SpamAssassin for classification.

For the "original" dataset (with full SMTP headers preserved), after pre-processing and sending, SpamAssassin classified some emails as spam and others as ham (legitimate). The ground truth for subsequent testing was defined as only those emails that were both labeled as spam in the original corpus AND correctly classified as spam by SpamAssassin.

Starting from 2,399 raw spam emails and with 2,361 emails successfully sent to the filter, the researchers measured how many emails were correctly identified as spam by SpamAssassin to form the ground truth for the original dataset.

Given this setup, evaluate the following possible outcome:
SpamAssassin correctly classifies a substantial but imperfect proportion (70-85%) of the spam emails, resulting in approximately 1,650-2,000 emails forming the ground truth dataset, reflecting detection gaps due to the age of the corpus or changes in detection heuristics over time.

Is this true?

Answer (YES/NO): NO